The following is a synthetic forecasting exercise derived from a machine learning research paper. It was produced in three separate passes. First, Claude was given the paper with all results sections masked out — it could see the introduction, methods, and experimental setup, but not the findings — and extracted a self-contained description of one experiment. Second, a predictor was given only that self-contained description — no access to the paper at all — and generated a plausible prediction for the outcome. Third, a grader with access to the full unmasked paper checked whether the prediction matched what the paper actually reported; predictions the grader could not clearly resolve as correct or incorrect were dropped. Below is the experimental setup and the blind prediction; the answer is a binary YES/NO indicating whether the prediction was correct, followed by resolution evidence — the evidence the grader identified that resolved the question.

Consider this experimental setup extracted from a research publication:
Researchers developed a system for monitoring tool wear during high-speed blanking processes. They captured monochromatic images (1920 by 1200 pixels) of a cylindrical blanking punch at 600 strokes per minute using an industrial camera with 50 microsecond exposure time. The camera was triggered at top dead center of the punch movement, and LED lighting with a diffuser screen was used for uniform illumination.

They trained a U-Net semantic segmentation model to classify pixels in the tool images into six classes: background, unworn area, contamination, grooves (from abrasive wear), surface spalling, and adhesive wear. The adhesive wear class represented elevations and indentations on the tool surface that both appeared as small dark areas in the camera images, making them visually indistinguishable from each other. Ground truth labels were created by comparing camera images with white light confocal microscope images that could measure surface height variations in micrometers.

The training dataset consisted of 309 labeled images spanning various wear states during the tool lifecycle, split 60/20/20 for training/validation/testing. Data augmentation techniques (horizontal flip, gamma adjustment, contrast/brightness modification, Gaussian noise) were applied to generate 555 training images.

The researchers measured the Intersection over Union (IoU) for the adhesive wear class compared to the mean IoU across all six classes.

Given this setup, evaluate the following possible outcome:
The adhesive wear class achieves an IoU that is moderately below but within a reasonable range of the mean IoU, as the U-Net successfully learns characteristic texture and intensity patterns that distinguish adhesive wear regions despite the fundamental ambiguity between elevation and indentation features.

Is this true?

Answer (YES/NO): NO